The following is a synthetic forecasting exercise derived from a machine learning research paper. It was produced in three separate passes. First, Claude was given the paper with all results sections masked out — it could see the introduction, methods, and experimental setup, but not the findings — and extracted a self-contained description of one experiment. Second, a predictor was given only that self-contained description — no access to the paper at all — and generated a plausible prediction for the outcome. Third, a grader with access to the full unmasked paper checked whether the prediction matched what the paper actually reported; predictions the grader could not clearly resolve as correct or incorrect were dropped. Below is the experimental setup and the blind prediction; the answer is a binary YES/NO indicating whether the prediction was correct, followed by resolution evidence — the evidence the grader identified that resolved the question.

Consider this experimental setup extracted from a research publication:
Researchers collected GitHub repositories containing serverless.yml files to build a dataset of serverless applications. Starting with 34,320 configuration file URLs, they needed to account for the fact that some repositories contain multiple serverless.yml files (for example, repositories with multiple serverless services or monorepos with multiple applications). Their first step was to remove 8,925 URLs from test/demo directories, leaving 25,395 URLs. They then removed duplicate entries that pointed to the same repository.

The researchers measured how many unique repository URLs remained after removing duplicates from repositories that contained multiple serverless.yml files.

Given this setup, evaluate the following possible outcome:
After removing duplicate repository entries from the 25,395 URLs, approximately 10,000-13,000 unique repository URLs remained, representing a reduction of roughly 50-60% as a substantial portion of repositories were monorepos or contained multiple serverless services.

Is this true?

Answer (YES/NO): NO